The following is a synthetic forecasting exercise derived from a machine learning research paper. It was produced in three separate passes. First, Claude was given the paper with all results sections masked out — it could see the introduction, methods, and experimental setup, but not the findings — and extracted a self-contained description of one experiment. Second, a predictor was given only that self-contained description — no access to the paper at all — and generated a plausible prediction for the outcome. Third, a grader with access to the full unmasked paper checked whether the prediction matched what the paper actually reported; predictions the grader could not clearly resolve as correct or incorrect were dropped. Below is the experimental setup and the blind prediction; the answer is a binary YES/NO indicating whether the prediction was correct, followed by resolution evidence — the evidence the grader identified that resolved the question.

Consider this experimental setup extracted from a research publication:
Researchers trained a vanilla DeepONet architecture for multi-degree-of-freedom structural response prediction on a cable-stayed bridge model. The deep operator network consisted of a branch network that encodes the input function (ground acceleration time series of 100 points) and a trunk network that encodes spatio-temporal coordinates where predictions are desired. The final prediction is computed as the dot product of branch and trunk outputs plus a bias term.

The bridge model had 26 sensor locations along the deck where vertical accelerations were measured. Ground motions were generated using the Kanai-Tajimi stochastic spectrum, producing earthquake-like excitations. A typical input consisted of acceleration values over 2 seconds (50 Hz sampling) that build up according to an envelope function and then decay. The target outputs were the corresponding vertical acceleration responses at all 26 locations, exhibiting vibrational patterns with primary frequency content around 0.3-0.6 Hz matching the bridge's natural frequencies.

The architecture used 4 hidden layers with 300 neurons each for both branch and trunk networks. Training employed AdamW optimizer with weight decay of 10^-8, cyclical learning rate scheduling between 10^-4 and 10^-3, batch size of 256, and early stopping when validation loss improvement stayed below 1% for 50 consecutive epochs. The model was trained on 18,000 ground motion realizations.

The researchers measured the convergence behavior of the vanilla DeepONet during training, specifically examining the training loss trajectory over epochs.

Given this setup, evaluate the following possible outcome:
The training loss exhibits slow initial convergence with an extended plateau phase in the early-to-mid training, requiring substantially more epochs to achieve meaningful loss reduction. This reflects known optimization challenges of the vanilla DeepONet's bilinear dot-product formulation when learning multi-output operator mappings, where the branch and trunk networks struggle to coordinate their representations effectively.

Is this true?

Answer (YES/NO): NO